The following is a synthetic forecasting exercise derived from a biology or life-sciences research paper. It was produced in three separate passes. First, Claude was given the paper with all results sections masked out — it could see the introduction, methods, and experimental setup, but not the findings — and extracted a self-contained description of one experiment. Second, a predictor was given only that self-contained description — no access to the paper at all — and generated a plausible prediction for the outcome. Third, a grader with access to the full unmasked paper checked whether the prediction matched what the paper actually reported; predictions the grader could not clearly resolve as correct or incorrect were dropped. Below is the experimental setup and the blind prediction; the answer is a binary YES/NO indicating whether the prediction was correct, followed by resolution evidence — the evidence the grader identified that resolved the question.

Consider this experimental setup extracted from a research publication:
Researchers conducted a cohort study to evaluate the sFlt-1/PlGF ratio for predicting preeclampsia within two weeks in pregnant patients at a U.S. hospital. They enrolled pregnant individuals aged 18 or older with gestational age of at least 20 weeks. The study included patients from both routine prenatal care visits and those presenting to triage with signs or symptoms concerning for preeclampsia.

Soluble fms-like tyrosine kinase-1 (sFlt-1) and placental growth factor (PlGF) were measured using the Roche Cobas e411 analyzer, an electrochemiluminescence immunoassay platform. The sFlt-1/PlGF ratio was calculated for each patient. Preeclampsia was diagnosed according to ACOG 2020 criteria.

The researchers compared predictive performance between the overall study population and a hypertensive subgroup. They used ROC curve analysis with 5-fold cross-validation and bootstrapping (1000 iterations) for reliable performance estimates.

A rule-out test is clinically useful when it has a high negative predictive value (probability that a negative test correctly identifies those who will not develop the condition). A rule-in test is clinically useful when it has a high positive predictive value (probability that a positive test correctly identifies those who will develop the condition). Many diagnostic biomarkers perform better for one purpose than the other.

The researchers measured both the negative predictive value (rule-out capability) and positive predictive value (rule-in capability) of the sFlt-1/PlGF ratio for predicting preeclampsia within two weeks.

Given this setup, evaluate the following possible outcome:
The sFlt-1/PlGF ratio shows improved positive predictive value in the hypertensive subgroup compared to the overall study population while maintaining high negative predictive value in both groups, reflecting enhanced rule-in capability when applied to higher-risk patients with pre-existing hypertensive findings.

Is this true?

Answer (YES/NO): YES